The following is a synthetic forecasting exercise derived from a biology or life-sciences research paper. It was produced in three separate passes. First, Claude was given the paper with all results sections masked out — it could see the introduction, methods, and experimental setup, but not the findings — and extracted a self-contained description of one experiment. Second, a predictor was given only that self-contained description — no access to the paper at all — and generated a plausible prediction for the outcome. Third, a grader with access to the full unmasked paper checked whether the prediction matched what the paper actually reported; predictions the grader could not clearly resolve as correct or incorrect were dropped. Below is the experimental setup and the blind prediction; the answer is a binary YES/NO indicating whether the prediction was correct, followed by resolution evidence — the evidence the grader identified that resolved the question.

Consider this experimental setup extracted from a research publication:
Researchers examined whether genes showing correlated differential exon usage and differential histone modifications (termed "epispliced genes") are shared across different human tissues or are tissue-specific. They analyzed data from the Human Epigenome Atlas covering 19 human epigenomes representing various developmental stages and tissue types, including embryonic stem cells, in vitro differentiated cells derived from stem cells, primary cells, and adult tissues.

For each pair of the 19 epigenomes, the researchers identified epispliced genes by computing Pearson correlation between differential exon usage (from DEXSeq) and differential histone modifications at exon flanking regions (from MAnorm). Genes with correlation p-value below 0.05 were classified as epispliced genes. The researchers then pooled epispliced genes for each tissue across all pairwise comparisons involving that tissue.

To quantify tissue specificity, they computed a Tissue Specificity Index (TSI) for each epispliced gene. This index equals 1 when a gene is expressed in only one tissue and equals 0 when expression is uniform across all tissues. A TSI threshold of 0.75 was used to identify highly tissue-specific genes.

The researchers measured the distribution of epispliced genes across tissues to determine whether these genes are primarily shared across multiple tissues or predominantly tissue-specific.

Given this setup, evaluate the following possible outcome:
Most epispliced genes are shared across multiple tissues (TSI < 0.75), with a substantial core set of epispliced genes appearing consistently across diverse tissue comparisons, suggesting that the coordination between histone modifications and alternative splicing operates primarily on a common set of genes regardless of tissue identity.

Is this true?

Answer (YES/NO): NO